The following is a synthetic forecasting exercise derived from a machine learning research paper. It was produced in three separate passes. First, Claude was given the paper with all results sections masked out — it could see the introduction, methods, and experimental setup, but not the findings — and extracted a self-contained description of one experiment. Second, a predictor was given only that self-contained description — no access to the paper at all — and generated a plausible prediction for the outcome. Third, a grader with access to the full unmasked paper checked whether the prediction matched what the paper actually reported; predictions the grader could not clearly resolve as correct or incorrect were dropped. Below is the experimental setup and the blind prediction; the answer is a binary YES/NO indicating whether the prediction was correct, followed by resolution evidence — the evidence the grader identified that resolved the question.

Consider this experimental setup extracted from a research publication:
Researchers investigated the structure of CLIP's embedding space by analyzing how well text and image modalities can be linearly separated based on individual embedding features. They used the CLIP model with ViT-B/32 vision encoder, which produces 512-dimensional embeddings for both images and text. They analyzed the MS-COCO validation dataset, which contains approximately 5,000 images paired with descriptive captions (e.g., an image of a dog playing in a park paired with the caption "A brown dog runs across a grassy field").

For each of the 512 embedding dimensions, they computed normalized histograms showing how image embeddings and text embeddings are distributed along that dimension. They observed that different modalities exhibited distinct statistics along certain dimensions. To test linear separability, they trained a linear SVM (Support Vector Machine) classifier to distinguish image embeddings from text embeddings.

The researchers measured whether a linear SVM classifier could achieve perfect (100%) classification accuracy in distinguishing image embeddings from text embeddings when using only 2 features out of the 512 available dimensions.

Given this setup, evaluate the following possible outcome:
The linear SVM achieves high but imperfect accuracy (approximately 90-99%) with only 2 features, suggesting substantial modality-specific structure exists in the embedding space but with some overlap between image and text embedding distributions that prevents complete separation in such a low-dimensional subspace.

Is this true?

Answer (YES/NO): NO